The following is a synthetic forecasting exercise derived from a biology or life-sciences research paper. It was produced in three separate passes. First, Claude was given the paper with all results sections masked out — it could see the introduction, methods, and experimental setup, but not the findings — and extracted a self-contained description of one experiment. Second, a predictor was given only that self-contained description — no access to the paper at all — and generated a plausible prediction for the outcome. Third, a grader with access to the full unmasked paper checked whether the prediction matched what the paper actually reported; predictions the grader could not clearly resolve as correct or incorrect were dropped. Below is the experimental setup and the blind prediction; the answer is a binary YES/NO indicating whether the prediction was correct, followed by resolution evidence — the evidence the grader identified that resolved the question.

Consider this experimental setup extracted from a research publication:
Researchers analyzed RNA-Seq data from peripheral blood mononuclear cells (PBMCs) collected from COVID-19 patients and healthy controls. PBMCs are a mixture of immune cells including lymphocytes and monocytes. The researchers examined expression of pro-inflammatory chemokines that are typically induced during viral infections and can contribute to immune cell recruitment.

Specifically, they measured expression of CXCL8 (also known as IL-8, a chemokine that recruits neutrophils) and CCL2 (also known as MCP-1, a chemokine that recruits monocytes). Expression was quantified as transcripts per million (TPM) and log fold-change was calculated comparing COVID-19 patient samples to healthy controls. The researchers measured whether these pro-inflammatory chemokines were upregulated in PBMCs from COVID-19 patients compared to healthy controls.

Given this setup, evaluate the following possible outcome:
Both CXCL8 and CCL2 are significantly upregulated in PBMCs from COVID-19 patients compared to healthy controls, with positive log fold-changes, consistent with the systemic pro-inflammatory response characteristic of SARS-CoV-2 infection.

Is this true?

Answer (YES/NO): NO